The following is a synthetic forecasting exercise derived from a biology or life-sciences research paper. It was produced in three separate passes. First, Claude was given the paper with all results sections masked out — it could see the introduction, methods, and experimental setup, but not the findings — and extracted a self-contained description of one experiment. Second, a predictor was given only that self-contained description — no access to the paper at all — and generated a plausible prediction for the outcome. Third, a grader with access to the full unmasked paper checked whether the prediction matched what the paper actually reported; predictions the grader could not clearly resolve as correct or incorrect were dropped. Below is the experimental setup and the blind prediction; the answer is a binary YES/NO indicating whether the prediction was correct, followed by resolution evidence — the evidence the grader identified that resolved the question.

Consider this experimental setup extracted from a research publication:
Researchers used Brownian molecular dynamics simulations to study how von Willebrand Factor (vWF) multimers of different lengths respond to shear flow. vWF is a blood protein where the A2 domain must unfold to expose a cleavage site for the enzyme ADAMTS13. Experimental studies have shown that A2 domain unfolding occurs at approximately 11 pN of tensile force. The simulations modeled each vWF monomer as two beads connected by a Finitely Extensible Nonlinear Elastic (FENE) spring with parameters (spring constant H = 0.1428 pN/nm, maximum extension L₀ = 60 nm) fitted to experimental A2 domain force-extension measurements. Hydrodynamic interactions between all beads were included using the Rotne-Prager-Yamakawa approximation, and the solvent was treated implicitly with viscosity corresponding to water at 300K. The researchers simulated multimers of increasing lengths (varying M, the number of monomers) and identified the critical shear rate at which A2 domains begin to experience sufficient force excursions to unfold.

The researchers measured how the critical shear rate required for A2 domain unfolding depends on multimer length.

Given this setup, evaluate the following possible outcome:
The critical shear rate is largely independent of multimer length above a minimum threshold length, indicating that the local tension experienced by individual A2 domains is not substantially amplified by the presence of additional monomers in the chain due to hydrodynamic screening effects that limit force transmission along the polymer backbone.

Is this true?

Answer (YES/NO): NO